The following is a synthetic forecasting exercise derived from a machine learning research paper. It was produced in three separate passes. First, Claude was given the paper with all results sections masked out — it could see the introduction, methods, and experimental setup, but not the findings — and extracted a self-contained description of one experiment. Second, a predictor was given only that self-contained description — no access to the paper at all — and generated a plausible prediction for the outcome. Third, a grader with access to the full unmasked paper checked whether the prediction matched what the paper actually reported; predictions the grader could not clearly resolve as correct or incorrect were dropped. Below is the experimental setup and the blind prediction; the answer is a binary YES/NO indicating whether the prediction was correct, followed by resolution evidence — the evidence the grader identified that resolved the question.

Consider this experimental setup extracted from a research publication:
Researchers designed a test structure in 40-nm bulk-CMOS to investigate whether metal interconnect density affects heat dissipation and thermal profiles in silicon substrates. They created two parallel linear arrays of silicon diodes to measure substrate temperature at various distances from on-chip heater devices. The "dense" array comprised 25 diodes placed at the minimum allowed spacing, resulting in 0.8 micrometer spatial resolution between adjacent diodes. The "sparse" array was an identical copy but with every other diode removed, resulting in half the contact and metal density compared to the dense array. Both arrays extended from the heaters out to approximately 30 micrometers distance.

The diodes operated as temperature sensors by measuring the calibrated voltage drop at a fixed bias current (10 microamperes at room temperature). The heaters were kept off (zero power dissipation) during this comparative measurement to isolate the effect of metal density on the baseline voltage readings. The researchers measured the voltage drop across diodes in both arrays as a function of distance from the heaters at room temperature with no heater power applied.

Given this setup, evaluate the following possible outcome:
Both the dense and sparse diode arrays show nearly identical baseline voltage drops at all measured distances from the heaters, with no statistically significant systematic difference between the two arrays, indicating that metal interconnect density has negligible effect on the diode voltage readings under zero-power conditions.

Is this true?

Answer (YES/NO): NO